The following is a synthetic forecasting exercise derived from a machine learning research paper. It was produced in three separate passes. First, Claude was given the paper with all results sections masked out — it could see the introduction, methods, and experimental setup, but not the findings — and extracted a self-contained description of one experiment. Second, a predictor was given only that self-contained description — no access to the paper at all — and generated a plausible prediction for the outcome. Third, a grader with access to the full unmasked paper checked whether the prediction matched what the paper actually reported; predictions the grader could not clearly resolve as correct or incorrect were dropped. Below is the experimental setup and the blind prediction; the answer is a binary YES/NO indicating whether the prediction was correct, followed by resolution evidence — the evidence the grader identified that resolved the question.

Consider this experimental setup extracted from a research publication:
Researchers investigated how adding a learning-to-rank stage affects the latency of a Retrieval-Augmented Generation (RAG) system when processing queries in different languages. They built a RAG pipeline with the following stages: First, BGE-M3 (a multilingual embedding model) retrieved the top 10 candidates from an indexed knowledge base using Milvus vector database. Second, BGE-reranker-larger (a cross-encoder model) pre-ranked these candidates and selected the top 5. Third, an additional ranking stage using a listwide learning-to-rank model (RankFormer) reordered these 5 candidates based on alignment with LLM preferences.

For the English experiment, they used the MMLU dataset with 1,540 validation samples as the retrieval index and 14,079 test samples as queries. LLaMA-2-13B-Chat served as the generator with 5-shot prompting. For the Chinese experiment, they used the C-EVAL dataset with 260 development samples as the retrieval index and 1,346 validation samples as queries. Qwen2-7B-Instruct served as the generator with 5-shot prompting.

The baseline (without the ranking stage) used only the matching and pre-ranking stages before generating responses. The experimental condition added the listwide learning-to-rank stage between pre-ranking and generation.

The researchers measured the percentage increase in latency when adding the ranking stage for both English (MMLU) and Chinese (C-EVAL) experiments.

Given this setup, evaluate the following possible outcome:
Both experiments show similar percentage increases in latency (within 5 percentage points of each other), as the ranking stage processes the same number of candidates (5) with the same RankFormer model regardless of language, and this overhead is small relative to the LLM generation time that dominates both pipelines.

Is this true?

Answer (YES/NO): YES